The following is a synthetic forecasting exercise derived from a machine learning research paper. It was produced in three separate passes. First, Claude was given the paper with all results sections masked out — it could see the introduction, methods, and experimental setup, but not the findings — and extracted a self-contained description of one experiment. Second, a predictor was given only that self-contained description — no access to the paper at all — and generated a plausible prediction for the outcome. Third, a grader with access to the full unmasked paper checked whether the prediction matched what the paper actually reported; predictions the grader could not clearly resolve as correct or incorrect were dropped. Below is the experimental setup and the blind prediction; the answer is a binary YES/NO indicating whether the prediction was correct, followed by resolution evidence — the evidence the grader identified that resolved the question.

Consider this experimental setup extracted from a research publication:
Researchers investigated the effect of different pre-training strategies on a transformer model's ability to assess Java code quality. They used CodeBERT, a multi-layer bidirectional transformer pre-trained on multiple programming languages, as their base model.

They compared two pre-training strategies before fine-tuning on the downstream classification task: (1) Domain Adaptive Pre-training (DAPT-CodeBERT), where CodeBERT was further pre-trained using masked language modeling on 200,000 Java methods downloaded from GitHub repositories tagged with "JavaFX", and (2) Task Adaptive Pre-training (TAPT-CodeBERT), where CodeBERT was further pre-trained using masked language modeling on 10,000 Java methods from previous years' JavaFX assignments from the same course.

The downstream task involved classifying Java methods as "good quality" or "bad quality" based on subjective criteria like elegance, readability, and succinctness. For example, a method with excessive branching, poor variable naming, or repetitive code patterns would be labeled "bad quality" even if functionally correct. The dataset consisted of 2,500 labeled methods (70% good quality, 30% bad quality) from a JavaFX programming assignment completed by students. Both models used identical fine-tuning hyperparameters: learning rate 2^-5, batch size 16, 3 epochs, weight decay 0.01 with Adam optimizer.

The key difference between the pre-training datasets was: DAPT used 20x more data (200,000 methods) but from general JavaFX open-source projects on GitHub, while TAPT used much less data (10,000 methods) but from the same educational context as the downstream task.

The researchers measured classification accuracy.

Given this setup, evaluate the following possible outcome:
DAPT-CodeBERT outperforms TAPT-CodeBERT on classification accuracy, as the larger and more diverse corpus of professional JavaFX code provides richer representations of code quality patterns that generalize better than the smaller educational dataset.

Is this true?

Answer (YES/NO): NO